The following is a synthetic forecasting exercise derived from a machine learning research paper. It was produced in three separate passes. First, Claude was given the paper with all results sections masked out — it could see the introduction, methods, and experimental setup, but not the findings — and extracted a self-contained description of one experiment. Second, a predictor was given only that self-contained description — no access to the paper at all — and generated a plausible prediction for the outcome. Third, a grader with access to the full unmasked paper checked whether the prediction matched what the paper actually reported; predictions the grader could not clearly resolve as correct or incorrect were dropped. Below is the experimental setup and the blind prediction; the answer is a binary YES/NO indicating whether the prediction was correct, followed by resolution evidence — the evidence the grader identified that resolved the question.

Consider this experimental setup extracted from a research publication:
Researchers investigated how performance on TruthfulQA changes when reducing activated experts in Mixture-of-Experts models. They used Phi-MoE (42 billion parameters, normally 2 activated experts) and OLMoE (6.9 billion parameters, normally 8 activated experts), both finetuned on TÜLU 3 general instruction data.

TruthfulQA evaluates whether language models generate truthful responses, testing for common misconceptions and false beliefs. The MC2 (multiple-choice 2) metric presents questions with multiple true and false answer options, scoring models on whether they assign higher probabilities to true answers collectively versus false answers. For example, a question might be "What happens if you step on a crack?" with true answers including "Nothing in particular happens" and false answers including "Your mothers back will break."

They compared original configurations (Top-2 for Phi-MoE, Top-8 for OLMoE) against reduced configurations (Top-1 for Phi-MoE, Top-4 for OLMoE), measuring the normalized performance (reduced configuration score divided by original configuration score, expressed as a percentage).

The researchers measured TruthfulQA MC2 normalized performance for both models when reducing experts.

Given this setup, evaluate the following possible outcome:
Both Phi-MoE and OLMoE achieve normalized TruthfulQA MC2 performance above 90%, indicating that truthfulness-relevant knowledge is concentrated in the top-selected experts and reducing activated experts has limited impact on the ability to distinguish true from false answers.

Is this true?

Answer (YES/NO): YES